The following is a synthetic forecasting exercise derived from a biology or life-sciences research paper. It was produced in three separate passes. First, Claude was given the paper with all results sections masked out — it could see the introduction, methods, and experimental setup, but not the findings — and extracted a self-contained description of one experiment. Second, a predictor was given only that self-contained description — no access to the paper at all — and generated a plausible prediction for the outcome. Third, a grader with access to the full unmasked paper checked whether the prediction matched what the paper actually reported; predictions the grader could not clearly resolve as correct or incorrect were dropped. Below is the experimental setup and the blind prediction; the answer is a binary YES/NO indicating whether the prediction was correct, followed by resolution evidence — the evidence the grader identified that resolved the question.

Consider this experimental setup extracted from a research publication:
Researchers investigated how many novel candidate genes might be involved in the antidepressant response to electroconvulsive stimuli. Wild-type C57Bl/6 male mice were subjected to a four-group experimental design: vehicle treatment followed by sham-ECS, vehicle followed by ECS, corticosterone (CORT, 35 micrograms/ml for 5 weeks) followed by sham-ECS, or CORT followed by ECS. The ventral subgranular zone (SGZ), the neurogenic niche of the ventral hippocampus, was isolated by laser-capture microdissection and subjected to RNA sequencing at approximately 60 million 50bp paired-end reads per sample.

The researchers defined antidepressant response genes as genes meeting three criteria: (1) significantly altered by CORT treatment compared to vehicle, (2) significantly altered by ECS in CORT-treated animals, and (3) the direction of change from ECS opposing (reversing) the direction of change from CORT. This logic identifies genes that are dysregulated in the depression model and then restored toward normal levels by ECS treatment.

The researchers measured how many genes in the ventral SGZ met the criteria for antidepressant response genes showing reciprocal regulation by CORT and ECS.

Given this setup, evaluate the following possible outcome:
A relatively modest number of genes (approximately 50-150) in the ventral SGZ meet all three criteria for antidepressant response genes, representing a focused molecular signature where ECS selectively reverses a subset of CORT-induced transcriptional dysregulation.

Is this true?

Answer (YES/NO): YES